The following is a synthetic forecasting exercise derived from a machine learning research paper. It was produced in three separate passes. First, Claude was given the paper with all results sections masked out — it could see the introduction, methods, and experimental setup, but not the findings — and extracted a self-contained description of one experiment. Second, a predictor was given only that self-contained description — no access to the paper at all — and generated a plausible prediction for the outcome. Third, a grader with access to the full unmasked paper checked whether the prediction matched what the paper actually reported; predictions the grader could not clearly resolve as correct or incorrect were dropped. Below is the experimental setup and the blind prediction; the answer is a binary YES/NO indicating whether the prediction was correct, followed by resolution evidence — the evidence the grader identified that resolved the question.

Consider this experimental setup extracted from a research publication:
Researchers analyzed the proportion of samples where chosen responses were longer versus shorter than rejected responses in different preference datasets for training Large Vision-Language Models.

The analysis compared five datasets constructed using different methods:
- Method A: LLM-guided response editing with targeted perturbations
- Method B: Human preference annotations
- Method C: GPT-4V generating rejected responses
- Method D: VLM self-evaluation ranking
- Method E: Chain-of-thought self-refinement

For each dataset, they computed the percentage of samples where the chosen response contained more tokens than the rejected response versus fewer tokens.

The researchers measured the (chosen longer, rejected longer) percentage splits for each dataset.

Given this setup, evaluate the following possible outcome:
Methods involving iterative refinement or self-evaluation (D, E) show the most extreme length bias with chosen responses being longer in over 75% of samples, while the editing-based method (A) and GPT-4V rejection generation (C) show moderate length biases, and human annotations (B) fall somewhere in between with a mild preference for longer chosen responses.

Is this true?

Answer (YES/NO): NO